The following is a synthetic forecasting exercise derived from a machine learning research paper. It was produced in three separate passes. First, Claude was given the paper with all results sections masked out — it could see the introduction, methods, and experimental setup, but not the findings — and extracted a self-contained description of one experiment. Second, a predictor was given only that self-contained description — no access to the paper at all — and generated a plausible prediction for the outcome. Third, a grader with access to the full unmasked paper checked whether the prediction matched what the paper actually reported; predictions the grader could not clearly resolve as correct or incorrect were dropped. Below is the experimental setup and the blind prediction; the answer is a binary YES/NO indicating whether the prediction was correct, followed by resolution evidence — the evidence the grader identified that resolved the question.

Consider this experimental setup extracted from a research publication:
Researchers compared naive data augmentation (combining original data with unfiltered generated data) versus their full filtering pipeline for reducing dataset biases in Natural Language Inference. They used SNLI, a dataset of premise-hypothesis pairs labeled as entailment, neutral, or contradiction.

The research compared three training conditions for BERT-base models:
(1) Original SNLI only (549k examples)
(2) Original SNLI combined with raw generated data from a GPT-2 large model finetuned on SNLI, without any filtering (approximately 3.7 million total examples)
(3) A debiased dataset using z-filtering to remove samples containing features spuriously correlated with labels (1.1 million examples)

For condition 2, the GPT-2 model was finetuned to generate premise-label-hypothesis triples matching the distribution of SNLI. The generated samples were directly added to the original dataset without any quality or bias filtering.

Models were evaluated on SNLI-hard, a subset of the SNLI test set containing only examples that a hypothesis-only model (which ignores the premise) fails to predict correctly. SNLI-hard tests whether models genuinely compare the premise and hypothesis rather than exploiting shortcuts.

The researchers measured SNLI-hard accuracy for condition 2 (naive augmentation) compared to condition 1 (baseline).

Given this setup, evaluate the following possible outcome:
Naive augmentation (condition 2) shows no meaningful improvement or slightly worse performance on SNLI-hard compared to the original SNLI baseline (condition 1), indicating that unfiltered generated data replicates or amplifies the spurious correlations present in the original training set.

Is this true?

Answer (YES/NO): NO